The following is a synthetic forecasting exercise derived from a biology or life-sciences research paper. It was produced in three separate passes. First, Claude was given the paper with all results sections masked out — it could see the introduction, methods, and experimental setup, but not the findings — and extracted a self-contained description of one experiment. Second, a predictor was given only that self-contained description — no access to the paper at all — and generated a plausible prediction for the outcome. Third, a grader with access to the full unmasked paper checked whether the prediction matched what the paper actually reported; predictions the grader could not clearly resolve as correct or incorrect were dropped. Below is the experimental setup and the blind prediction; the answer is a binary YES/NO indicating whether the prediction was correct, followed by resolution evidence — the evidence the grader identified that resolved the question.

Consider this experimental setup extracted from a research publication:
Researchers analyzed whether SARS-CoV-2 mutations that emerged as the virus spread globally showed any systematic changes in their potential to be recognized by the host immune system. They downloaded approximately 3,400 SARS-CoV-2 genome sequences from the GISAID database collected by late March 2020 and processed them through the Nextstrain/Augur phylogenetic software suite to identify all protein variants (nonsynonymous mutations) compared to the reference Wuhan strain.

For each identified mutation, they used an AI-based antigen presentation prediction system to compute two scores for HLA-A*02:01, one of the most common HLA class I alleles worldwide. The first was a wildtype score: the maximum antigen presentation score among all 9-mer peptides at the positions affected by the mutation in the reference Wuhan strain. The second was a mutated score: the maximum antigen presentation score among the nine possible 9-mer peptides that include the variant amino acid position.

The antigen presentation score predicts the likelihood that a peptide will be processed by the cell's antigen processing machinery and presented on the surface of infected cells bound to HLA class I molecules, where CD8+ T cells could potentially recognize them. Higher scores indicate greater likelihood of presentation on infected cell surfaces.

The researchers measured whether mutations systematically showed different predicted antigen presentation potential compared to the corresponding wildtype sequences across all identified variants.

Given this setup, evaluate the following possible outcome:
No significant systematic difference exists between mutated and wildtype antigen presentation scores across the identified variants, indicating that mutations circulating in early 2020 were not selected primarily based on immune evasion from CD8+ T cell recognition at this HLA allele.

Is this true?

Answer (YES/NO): NO